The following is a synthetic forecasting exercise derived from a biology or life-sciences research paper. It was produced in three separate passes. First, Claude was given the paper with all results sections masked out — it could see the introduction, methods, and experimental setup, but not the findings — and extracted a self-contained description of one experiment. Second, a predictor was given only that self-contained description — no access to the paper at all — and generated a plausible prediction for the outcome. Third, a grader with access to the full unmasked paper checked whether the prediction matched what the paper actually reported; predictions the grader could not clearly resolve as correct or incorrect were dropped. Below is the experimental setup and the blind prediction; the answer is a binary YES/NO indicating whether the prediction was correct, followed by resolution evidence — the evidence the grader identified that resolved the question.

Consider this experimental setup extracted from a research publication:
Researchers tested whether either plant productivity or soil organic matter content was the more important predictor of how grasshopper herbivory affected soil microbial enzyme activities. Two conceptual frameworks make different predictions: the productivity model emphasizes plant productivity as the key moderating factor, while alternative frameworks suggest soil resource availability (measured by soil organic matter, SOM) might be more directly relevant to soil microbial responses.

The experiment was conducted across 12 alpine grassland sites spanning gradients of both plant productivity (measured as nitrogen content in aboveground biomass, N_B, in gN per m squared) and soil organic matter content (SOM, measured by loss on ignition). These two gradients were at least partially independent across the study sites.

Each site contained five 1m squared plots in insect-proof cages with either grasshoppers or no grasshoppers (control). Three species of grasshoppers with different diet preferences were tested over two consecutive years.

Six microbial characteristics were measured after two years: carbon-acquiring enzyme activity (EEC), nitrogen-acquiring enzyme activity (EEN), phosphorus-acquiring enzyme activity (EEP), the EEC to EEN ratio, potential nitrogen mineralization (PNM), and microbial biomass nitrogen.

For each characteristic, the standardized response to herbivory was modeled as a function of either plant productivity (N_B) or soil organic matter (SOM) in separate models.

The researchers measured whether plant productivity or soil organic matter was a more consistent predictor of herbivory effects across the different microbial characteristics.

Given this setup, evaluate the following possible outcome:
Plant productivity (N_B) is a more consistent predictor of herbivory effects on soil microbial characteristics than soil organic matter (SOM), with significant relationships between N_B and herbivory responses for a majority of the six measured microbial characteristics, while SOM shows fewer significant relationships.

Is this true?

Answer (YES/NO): NO